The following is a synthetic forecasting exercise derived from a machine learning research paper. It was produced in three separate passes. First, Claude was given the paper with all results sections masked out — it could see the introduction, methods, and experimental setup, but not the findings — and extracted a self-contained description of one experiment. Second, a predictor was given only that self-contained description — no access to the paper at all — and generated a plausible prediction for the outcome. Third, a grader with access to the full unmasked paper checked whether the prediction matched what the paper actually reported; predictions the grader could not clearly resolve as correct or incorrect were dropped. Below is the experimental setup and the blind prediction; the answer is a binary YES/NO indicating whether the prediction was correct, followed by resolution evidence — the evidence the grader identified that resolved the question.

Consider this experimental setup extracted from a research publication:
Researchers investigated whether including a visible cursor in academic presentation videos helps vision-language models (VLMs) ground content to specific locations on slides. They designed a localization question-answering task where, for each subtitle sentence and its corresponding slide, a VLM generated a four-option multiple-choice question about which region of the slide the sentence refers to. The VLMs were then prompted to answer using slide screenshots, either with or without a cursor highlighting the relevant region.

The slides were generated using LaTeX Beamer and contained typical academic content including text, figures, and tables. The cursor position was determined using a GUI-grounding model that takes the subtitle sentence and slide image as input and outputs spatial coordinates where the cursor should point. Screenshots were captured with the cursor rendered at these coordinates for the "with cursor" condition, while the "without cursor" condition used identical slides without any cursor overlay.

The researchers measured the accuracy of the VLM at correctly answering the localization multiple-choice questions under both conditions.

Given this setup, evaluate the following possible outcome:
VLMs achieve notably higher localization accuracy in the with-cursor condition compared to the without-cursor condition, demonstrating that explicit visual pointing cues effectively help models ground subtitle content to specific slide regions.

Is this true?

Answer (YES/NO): YES